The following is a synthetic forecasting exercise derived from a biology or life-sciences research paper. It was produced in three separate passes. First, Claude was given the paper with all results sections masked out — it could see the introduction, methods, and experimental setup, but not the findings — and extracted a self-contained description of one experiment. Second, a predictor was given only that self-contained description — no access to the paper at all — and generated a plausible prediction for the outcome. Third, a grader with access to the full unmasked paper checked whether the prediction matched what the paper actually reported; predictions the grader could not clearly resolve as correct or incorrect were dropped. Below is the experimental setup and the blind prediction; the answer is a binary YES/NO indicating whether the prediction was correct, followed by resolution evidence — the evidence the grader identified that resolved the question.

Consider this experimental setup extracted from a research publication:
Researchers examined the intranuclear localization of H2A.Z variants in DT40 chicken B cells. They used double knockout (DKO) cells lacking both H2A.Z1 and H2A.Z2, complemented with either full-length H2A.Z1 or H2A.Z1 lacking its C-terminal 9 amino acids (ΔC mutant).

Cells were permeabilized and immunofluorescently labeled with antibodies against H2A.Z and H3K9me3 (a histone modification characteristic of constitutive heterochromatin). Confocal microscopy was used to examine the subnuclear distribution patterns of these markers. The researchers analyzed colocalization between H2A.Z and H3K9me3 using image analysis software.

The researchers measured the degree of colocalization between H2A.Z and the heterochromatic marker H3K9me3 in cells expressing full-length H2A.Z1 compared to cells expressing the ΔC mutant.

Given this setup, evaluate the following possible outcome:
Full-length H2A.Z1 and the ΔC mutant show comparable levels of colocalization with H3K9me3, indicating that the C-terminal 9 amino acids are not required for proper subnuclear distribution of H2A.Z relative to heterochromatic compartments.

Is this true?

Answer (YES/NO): NO